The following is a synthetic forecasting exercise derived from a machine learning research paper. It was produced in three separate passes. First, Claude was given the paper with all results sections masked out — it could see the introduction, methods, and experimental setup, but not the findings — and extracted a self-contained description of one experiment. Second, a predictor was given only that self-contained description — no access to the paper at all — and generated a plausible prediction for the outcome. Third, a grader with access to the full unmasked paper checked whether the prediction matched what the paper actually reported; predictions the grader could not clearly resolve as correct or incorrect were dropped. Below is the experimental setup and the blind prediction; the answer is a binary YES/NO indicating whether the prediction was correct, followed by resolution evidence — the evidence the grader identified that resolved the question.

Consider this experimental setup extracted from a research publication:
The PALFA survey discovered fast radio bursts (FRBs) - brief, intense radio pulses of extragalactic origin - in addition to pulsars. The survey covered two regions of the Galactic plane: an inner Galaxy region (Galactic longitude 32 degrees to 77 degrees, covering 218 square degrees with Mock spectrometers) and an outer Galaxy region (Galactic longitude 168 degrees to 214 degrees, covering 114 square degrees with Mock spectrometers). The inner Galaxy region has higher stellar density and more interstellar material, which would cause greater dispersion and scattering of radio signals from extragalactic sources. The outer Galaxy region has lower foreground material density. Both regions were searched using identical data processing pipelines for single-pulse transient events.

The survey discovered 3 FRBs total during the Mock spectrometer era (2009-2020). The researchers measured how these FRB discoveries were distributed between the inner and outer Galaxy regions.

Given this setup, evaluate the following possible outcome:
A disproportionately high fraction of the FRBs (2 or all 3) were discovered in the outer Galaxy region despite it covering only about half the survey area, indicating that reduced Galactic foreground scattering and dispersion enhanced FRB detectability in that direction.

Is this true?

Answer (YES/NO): YES